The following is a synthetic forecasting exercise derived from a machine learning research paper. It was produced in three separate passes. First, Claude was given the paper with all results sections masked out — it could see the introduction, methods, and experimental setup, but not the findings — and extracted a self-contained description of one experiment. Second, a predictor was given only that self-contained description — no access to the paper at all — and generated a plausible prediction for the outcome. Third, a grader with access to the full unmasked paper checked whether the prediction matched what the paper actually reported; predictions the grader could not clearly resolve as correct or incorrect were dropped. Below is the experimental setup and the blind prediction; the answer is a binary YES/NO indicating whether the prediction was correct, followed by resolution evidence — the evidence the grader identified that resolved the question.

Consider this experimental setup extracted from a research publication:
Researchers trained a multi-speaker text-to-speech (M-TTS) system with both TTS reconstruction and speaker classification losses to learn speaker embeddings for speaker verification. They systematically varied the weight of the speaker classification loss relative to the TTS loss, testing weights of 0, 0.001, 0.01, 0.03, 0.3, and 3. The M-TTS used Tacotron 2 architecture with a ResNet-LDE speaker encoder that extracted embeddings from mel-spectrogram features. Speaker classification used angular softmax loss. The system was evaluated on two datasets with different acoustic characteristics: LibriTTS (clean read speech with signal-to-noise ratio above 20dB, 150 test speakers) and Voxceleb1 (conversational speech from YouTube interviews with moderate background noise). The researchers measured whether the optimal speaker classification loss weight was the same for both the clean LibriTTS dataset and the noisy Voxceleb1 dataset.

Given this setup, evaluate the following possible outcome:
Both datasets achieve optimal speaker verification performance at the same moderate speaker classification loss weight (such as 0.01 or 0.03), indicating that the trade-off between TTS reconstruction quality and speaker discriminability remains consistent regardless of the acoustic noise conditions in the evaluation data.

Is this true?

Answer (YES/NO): NO